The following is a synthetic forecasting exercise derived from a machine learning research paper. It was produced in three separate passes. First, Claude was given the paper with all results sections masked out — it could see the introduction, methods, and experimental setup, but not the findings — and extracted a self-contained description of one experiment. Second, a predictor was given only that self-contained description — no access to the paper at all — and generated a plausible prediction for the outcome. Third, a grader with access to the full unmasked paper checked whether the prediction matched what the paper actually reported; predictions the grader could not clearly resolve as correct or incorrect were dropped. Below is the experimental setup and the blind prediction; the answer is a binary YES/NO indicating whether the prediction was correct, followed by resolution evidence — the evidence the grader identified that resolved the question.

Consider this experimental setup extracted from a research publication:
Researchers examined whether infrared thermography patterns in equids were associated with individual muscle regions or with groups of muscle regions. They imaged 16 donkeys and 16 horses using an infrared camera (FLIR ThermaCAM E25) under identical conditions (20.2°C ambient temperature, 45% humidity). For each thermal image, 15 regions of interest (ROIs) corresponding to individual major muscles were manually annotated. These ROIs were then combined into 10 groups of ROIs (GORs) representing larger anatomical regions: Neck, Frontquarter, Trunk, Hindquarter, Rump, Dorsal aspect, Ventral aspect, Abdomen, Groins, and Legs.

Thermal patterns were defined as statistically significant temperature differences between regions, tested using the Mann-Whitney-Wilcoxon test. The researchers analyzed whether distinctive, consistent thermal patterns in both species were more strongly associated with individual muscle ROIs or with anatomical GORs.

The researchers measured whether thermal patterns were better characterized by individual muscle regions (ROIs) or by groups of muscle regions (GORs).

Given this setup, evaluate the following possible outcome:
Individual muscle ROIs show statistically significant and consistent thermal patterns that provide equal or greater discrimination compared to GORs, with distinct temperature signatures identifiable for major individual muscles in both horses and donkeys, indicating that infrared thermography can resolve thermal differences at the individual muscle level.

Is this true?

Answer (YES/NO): NO